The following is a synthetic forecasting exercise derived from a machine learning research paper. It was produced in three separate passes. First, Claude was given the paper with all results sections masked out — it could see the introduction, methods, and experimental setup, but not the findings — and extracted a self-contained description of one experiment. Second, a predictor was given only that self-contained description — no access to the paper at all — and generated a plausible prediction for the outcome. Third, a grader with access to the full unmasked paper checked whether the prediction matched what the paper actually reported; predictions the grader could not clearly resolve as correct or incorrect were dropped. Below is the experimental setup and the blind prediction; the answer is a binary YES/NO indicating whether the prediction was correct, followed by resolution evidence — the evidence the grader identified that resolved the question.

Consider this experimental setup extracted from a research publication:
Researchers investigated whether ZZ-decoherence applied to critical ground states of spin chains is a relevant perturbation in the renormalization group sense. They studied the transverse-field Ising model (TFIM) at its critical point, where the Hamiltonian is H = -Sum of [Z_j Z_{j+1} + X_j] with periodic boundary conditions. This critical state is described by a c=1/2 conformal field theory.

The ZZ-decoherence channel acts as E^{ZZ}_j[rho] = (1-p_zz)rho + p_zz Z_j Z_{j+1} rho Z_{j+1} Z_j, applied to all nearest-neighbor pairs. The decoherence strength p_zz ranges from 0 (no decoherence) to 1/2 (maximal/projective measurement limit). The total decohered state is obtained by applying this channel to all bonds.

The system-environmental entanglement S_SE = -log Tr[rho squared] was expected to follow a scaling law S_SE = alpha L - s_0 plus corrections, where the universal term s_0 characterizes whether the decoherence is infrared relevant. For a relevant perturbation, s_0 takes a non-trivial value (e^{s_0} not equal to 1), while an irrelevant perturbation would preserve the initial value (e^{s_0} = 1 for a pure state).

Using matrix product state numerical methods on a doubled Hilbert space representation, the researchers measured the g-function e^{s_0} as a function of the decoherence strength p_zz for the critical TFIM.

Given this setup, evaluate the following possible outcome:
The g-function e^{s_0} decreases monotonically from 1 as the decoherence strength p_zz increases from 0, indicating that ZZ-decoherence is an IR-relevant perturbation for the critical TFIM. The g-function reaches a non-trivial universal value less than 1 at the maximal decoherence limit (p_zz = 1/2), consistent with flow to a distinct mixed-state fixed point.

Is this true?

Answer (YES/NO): NO